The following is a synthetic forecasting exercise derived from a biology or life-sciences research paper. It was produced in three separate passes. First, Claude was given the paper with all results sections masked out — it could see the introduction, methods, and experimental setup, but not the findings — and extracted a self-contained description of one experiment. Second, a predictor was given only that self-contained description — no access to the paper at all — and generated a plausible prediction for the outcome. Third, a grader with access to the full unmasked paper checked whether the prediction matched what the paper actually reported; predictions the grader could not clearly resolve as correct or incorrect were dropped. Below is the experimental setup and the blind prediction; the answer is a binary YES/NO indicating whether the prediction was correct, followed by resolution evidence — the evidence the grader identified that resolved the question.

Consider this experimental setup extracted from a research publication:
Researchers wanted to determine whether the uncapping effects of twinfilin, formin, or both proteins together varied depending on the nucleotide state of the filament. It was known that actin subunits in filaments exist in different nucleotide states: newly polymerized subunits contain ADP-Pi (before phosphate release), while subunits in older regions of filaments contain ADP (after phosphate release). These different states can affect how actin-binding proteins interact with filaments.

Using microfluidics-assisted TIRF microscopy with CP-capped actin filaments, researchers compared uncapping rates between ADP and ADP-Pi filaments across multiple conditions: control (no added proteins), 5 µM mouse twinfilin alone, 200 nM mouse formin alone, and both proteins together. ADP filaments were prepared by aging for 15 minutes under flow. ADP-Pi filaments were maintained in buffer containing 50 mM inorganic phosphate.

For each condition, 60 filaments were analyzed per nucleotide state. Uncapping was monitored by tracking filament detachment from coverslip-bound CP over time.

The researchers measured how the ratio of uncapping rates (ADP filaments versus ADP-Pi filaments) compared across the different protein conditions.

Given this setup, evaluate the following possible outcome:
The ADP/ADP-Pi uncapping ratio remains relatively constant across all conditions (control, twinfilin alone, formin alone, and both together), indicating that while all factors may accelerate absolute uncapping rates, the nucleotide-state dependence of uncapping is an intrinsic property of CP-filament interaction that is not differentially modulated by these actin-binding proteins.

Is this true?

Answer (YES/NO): NO